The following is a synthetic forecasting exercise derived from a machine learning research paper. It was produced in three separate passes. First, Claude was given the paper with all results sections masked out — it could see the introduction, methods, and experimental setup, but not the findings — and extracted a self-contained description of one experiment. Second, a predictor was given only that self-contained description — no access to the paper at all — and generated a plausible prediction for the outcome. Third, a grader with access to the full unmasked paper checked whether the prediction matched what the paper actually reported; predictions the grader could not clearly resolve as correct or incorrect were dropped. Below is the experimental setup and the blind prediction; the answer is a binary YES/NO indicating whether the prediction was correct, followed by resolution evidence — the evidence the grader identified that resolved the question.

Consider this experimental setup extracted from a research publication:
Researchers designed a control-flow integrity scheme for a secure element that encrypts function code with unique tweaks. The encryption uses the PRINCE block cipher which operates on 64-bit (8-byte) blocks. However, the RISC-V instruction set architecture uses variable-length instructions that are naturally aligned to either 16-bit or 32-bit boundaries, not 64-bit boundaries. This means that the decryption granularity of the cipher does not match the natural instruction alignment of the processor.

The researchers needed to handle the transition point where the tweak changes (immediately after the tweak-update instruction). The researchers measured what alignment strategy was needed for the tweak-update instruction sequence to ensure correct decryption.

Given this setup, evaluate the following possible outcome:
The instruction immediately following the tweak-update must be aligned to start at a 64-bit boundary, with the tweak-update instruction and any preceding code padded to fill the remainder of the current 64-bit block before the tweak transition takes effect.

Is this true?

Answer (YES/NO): NO